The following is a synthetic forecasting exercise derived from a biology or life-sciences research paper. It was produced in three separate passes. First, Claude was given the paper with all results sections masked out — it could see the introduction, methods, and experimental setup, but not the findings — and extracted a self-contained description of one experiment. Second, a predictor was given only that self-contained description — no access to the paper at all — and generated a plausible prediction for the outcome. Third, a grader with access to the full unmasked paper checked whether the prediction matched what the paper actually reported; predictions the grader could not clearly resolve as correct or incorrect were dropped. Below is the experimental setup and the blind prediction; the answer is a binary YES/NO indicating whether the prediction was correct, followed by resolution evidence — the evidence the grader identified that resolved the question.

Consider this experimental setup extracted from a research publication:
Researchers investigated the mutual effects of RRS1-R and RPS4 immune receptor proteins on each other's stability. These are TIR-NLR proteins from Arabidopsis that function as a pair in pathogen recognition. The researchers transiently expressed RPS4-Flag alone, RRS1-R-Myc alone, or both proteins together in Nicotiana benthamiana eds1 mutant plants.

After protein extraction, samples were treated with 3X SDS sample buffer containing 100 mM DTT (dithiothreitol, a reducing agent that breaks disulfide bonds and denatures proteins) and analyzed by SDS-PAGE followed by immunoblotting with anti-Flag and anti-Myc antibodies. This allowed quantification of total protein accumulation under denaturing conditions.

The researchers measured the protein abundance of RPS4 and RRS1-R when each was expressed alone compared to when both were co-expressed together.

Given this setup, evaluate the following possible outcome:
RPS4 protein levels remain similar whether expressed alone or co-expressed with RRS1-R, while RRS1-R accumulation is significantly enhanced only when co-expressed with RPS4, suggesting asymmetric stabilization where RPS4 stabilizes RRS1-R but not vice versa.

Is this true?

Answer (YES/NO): NO